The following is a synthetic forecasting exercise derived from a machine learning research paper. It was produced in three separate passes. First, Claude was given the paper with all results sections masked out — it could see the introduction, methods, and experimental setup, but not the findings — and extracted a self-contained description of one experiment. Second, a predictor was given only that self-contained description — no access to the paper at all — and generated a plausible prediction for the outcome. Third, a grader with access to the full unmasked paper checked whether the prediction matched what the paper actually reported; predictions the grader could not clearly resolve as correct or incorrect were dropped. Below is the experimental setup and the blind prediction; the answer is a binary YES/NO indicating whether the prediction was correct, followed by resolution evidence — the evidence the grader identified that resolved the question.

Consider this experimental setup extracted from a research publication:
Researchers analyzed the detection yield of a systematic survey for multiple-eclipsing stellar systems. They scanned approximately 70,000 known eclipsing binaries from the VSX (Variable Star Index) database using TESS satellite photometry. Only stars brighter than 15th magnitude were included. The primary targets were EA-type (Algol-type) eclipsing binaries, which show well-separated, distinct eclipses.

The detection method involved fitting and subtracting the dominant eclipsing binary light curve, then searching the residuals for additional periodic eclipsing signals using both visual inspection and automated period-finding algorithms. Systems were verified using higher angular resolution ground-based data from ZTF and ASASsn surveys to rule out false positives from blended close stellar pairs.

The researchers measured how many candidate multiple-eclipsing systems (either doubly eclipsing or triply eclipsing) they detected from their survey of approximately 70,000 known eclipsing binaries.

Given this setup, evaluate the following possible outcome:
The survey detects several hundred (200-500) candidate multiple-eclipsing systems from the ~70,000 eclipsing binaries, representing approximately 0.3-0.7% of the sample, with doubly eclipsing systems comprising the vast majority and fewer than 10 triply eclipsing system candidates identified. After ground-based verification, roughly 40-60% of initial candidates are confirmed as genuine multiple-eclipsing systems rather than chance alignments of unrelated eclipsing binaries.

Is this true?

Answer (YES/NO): NO